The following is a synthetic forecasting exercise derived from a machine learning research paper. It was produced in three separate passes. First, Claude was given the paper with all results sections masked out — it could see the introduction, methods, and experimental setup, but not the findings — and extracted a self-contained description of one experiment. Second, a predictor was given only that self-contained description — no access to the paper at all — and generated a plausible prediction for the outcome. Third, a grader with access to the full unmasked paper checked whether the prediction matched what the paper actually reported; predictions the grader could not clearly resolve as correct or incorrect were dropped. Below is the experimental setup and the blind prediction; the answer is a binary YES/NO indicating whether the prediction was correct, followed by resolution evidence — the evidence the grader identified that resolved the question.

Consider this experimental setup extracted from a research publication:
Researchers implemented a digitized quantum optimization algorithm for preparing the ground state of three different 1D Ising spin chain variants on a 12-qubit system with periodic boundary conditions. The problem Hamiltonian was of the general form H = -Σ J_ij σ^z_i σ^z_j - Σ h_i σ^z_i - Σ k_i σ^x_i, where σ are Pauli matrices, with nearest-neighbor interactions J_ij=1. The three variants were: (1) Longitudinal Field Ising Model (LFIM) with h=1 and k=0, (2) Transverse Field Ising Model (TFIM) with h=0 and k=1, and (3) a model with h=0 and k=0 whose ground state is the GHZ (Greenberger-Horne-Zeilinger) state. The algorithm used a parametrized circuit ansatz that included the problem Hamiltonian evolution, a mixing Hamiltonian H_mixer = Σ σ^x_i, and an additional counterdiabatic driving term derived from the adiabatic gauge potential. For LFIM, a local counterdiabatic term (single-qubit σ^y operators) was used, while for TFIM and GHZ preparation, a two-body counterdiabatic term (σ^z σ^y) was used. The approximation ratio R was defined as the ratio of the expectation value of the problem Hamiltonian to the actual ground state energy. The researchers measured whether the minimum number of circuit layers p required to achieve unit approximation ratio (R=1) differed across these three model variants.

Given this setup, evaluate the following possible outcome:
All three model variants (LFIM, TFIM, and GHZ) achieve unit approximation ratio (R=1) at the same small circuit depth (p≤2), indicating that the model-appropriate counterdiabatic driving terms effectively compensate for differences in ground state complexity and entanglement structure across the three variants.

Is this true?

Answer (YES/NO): NO